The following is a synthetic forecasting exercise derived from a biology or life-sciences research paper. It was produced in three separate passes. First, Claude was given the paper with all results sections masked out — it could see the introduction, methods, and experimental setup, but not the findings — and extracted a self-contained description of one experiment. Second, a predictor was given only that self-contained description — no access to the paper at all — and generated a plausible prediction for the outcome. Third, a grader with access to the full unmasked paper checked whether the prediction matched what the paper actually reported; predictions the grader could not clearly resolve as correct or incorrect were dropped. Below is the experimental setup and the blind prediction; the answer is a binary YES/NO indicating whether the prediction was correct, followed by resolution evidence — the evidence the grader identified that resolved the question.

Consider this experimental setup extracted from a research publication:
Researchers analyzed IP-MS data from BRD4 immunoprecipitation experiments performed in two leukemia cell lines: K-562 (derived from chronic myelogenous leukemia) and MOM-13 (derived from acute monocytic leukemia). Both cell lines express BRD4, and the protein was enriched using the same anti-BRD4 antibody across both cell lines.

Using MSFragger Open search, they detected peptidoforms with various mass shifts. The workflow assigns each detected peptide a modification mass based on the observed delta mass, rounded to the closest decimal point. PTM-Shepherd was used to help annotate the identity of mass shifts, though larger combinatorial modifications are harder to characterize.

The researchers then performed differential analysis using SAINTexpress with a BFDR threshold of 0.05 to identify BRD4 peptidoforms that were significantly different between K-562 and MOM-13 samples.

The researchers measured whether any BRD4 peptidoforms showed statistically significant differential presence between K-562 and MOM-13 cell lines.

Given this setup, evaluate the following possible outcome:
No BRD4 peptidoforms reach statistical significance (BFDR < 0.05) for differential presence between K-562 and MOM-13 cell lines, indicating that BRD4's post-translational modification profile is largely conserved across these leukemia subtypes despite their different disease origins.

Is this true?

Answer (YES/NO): NO